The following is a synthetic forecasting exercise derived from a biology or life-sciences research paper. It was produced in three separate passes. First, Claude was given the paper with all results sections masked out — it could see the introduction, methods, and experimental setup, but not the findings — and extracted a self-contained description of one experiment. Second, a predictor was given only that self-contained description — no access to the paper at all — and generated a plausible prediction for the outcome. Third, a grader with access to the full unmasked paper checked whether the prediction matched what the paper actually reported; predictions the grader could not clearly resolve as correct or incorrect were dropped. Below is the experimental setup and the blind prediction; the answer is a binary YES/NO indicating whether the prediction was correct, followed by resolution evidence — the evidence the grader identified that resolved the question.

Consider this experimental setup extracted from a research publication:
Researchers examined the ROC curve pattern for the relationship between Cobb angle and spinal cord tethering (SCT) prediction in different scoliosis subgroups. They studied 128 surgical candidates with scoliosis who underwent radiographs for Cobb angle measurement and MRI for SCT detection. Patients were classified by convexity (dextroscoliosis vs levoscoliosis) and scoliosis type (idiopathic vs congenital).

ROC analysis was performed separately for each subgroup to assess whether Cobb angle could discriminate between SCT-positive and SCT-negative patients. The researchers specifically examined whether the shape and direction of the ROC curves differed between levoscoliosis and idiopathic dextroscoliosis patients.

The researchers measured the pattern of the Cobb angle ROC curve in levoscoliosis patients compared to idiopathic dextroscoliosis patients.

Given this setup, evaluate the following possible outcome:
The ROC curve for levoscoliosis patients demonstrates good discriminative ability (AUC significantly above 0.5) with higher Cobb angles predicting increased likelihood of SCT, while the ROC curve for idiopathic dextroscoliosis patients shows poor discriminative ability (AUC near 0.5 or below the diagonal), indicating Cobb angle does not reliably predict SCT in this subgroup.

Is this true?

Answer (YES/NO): NO